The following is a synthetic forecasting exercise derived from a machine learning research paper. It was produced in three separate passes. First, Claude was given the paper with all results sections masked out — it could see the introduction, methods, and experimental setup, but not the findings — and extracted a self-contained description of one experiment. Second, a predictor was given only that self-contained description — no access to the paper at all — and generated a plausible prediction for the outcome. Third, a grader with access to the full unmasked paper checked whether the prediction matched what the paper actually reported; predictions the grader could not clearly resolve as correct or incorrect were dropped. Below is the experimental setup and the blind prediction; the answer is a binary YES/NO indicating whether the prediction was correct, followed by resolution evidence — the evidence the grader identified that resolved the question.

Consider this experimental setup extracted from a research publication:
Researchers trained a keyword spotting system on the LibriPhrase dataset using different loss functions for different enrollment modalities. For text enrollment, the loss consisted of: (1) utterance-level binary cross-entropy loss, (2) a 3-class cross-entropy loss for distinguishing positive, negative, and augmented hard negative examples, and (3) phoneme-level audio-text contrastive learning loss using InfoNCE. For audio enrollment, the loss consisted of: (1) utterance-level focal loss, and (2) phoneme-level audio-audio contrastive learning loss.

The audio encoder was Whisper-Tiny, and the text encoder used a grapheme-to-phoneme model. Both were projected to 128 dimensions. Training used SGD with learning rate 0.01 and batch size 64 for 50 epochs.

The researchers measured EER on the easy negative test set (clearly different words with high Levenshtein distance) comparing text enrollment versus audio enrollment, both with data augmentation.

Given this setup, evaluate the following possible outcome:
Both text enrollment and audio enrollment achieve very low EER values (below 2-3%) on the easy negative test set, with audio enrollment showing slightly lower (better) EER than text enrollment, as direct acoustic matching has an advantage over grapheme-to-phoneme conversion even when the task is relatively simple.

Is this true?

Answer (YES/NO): NO